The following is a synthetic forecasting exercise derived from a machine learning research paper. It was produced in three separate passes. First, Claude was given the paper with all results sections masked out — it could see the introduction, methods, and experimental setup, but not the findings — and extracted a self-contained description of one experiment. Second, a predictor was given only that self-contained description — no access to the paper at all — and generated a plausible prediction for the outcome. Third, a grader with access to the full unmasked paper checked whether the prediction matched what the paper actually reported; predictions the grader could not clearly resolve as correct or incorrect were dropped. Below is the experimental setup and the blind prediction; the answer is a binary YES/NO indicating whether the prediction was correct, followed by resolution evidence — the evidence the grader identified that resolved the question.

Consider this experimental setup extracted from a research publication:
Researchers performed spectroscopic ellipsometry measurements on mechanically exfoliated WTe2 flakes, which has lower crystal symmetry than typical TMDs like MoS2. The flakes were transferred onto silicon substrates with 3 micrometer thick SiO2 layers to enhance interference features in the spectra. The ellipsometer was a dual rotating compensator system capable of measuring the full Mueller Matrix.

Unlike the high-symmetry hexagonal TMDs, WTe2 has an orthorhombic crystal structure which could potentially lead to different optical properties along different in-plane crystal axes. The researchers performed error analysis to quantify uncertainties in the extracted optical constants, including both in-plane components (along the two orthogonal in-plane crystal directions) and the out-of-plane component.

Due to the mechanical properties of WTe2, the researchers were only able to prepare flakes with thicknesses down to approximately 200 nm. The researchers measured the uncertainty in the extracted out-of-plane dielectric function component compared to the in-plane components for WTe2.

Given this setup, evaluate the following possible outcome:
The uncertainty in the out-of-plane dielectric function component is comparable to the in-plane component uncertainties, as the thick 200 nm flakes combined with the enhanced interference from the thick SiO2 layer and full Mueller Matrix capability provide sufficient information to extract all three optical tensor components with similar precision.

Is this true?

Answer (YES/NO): NO